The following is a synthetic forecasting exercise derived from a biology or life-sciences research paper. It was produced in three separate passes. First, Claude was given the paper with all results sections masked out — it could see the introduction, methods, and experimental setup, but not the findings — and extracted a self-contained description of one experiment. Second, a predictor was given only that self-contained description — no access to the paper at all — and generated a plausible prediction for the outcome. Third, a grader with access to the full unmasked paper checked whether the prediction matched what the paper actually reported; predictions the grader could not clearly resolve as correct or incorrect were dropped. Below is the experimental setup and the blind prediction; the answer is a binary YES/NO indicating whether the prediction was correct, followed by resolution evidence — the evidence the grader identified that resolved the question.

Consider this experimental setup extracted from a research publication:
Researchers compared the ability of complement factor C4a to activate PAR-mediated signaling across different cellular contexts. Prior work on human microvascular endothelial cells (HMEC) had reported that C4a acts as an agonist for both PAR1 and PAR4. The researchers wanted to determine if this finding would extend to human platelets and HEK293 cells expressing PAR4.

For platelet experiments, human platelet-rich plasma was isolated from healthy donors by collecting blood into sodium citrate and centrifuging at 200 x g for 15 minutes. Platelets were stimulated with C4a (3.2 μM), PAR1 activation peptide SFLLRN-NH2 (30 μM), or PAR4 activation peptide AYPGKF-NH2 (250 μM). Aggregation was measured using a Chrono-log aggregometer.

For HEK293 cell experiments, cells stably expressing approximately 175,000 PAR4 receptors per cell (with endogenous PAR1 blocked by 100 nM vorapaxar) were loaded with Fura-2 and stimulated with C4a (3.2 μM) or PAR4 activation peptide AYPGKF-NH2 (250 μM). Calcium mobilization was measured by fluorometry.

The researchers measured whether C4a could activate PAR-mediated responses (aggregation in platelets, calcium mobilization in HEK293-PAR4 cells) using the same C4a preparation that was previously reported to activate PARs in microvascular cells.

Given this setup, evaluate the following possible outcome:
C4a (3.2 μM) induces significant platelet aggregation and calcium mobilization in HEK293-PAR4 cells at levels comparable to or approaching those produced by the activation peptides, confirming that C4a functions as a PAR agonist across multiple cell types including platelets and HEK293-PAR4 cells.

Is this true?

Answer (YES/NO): NO